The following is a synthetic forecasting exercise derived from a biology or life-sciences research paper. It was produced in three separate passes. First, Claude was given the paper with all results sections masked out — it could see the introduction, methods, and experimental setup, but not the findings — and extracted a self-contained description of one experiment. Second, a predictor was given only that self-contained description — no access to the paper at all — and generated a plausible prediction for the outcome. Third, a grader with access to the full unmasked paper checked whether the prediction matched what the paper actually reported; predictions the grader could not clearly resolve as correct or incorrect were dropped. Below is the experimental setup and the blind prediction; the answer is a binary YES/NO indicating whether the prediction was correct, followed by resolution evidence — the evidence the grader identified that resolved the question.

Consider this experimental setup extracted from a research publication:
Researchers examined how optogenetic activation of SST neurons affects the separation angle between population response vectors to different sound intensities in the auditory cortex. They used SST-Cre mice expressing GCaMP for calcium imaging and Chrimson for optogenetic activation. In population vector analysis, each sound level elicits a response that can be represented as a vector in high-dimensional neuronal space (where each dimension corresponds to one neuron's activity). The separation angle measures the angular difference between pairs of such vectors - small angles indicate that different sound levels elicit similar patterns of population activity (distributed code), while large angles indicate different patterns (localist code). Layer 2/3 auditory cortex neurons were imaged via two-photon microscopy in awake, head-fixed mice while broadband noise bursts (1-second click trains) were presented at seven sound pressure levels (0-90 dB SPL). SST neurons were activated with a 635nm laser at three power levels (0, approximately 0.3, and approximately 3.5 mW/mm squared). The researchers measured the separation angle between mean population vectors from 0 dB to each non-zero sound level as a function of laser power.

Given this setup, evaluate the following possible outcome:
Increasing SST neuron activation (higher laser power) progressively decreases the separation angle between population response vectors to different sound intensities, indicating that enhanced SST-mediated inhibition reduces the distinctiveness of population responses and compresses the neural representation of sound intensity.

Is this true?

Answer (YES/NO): NO